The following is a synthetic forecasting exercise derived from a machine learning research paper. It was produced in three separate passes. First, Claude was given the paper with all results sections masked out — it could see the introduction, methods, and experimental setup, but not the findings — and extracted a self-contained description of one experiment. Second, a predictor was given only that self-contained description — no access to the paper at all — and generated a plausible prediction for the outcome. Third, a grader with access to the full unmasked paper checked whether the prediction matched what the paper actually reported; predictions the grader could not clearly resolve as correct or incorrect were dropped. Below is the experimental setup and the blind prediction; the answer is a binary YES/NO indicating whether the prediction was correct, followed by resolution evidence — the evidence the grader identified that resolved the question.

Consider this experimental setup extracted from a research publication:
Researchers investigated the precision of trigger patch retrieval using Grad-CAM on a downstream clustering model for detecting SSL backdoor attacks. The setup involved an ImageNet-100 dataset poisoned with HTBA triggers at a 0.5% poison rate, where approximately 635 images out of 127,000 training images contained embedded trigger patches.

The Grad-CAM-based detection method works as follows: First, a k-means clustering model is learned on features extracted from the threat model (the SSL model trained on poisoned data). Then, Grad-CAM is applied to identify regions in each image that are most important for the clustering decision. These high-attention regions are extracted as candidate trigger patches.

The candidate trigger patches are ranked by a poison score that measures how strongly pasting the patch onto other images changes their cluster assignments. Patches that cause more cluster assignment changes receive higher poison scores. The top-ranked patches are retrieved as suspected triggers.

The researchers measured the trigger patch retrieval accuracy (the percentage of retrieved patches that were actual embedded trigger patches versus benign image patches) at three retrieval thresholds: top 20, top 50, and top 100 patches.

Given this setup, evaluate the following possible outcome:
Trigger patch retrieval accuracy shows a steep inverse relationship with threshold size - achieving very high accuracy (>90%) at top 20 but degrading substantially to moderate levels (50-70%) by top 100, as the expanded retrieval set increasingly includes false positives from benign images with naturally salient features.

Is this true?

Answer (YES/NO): NO